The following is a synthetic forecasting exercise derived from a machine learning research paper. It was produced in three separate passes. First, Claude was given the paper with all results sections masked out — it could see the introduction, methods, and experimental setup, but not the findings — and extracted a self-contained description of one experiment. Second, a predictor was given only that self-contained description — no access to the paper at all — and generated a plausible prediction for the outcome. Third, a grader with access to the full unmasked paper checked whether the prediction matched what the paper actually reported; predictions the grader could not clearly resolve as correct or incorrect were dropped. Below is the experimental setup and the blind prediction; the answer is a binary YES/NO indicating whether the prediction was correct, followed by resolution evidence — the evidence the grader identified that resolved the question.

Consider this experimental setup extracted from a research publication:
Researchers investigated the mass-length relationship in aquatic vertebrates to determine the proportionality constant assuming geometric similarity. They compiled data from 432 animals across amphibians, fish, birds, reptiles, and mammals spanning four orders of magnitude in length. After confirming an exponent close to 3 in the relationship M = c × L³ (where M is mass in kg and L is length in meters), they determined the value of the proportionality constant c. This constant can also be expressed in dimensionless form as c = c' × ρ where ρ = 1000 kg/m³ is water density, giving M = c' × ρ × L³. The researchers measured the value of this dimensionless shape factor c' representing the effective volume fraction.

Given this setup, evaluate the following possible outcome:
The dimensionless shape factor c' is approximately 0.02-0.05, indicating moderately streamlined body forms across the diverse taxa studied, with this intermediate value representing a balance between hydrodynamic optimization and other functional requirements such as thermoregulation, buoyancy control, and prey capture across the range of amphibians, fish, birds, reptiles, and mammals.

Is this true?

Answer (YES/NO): NO